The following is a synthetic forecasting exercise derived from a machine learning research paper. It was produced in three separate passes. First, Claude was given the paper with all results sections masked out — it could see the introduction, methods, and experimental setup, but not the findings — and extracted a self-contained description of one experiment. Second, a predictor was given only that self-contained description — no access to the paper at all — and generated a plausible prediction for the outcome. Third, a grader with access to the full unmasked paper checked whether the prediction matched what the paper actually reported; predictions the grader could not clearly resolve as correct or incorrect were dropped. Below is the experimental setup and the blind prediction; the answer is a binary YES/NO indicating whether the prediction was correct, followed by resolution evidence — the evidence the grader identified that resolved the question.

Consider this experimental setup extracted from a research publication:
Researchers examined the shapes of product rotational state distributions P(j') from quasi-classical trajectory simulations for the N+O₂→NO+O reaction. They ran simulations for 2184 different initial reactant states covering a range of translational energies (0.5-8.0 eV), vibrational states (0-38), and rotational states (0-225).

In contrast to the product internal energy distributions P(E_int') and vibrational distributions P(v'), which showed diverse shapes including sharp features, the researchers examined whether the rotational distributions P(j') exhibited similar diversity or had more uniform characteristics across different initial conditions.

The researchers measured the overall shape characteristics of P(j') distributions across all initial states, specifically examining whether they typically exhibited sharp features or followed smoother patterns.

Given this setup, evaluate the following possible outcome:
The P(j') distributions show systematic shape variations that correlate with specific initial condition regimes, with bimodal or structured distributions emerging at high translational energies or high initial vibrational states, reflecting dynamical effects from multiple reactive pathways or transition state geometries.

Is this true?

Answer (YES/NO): NO